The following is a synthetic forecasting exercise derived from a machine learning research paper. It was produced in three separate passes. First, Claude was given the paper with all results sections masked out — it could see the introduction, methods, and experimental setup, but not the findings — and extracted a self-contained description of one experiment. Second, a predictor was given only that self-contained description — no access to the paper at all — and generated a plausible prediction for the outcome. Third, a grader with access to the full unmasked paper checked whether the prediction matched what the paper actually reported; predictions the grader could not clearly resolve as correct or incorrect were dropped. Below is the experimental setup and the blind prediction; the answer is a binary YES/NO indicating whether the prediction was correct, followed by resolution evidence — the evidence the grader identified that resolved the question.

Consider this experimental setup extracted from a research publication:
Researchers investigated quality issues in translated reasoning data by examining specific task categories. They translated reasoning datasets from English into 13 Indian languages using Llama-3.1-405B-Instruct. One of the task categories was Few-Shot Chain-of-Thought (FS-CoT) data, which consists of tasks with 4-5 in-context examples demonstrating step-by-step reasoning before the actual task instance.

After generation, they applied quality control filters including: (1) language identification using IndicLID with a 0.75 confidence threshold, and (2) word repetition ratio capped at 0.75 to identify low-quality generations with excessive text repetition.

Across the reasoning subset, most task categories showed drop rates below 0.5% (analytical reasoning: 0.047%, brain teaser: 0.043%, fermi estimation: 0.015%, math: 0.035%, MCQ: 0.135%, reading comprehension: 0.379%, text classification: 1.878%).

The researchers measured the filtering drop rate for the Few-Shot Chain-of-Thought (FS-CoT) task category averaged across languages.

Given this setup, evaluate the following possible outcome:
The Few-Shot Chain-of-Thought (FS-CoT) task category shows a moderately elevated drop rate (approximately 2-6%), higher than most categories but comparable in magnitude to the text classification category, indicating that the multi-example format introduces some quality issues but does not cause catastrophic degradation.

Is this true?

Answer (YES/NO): YES